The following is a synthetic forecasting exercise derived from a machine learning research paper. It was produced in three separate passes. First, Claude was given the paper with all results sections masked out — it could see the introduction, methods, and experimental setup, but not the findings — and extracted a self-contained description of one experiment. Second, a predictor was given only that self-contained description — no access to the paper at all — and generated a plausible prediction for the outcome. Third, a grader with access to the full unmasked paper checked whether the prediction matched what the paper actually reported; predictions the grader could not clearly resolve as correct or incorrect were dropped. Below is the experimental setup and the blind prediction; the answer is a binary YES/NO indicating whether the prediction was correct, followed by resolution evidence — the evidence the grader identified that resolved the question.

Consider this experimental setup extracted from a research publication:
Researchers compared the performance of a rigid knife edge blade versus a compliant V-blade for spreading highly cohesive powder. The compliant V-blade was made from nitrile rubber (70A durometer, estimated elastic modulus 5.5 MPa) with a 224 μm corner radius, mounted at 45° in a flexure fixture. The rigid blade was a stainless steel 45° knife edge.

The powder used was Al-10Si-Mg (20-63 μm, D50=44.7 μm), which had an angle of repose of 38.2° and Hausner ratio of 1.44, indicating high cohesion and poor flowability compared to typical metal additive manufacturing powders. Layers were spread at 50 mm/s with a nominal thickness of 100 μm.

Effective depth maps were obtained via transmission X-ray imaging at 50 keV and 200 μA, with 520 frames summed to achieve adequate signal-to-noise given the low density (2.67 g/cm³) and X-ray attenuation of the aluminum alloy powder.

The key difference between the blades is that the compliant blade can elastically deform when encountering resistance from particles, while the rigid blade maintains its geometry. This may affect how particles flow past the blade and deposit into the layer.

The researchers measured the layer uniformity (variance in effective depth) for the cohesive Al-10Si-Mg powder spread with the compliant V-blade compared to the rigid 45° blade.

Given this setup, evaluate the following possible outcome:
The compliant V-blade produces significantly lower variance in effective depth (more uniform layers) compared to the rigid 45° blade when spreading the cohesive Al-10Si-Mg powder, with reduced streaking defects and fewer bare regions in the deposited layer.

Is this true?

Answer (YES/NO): NO